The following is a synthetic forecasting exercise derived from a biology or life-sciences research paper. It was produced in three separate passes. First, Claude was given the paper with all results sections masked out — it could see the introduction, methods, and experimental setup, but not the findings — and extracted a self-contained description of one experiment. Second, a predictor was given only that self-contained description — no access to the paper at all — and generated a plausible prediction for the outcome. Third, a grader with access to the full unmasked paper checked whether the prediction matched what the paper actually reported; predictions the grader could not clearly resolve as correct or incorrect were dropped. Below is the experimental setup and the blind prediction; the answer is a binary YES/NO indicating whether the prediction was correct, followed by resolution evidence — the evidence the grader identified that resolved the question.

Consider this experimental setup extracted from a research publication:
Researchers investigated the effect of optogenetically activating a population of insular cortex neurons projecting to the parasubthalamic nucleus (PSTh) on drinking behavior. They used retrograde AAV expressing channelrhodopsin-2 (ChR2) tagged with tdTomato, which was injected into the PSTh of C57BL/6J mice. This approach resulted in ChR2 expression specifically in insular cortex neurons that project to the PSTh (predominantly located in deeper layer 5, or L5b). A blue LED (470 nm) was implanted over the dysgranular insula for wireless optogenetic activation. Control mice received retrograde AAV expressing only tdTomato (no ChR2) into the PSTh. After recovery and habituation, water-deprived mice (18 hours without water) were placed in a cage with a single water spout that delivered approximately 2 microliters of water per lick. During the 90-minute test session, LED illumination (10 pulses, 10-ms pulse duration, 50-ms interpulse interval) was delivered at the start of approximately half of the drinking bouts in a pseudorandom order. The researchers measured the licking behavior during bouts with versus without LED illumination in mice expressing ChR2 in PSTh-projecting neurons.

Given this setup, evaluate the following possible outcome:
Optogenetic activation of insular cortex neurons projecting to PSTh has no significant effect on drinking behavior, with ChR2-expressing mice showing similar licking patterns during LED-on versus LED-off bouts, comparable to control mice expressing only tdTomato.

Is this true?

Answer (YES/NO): NO